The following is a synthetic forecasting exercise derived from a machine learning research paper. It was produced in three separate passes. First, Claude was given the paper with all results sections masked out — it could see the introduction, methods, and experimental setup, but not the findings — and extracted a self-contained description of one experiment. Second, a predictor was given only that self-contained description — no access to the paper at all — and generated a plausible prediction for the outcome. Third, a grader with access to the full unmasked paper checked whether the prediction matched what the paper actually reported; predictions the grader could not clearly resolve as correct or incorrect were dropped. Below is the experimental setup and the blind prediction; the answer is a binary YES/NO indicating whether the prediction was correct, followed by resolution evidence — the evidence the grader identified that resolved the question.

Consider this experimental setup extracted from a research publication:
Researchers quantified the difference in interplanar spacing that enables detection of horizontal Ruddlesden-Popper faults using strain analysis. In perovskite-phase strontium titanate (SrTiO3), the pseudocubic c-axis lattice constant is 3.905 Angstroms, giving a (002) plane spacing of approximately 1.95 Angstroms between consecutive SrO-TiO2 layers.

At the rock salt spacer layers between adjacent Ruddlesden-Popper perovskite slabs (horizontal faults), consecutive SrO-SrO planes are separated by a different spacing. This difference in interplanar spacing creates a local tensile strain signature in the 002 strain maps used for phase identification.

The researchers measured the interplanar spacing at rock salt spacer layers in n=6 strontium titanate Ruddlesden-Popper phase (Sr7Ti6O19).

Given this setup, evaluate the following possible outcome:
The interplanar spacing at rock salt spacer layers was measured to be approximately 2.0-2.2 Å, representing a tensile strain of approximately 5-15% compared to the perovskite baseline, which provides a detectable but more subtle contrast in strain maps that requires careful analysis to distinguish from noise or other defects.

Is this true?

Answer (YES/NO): NO